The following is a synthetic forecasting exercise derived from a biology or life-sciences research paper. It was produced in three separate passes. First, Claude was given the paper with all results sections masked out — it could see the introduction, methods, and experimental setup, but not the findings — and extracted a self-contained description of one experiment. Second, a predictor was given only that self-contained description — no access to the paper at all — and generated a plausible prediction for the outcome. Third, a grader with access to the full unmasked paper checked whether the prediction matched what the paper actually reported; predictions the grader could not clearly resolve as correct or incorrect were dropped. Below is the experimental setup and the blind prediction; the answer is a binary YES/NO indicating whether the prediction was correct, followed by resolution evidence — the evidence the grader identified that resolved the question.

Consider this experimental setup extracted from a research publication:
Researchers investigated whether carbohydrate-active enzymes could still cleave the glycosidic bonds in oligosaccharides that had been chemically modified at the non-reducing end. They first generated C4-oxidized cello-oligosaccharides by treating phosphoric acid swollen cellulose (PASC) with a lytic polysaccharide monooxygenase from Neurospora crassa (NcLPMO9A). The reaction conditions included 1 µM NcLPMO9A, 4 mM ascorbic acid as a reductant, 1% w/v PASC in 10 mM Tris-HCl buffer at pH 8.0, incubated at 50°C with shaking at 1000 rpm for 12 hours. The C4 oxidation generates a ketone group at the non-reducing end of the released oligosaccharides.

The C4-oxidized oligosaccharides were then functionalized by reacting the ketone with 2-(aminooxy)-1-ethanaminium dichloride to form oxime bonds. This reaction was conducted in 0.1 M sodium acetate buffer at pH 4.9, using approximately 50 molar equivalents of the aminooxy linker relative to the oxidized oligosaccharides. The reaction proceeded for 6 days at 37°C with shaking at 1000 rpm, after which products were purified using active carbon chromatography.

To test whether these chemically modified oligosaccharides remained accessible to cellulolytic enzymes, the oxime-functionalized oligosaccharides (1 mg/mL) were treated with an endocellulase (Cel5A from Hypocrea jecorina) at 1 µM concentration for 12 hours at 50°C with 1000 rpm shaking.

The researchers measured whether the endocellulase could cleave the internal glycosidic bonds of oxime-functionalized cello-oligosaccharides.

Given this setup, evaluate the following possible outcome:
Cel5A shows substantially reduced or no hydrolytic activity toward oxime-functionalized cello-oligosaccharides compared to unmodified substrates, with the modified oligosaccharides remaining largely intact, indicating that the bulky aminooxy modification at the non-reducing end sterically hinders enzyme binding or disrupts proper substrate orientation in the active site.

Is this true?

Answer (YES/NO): NO